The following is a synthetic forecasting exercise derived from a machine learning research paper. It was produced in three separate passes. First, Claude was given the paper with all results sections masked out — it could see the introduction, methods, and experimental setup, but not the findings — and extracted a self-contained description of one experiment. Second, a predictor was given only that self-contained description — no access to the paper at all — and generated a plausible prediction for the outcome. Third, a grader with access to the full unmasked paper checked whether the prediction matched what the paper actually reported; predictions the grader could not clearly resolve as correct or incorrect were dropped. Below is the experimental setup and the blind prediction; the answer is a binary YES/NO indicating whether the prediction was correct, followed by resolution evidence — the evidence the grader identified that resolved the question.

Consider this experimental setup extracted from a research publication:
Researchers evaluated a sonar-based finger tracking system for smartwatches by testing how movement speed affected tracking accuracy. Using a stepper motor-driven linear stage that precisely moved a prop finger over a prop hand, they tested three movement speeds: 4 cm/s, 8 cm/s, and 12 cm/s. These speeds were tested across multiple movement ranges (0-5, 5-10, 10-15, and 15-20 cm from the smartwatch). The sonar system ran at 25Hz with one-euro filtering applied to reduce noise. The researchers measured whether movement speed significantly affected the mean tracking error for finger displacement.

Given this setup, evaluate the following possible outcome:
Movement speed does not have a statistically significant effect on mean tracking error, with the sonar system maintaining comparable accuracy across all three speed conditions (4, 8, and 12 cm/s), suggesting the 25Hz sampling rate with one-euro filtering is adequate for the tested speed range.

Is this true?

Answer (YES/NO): YES